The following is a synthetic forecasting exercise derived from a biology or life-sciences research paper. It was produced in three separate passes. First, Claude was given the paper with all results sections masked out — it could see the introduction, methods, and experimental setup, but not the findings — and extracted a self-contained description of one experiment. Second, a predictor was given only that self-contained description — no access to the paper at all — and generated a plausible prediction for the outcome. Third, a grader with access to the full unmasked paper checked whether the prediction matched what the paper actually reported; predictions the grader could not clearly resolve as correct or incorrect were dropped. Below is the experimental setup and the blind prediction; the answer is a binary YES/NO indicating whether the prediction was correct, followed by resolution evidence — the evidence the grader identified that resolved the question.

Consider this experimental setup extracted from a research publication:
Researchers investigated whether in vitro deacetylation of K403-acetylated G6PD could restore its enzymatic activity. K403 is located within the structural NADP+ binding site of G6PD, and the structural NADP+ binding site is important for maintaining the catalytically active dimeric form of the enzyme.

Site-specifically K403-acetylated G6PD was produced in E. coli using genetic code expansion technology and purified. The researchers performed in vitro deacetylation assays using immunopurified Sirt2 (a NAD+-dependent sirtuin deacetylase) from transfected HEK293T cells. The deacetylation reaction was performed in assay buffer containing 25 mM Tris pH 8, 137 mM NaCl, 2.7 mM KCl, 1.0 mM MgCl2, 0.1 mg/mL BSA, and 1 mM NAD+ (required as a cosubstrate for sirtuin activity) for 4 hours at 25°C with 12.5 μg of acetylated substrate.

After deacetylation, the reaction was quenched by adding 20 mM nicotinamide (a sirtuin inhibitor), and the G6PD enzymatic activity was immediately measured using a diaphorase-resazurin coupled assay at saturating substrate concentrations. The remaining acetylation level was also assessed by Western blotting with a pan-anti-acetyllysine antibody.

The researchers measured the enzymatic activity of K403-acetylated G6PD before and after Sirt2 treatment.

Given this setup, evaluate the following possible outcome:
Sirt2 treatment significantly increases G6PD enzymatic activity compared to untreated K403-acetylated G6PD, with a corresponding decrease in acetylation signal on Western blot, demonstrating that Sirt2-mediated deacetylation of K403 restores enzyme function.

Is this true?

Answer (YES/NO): YES